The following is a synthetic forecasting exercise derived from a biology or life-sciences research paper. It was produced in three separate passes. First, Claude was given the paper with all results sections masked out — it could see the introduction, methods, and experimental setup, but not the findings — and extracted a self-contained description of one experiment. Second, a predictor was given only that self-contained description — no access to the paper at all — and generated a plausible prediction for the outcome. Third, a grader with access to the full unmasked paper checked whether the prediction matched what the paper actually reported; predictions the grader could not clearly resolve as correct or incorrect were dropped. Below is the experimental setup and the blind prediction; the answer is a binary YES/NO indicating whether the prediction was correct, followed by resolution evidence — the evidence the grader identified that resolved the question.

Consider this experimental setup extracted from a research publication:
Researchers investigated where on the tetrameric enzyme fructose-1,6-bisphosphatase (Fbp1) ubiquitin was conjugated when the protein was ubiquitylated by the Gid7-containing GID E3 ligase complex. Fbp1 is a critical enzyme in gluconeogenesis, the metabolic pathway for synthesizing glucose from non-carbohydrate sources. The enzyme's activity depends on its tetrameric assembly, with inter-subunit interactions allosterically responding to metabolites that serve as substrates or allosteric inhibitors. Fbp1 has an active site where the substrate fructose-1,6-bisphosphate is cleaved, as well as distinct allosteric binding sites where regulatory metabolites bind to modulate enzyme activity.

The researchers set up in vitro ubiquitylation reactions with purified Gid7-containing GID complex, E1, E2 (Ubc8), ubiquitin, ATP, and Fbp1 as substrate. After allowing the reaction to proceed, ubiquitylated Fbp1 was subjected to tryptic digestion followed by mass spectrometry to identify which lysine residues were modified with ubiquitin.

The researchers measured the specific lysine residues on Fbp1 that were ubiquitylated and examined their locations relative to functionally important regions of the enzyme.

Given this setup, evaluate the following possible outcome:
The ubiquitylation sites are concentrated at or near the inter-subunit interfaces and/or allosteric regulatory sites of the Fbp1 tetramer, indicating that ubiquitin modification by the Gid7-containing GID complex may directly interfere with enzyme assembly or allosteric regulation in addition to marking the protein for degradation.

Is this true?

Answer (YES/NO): YES